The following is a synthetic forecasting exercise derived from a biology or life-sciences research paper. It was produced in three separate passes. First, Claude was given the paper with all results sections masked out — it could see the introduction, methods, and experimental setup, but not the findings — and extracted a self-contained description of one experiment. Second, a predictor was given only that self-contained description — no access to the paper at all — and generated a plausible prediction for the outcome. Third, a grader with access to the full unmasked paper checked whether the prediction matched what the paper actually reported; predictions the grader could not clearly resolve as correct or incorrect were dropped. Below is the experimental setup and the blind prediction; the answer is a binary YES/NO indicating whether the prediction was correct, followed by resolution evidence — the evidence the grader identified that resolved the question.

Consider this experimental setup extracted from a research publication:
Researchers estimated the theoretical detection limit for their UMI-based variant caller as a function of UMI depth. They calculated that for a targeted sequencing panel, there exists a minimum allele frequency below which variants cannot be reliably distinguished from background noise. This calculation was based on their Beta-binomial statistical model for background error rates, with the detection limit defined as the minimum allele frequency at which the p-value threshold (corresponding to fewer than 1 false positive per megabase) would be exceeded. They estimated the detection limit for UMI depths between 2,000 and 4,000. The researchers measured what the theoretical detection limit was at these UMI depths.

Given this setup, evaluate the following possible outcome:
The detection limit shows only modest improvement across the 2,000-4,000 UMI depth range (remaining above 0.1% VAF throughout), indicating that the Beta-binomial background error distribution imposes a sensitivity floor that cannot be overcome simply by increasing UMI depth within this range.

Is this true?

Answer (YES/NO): YES